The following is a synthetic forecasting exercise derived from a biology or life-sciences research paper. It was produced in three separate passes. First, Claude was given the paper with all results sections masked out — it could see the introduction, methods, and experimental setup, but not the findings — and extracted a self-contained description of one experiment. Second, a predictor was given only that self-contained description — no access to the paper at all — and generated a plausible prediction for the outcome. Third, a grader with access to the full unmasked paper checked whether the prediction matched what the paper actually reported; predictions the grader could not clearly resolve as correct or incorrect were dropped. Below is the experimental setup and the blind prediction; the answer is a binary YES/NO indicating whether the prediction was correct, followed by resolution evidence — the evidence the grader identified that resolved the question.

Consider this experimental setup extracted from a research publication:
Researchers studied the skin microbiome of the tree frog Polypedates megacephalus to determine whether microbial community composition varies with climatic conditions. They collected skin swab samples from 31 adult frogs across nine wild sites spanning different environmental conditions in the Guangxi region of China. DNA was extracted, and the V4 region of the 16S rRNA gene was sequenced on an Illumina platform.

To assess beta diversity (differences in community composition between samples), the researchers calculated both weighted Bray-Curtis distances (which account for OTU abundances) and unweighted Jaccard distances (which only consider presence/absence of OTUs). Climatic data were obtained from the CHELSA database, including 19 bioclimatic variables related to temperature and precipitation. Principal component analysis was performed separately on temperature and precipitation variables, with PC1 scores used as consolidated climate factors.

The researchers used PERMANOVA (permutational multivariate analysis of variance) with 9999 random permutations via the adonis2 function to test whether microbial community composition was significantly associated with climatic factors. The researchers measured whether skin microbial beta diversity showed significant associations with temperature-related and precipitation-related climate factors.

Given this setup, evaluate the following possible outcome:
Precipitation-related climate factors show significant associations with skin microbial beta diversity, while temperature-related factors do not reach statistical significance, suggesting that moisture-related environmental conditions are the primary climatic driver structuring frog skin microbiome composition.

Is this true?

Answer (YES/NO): NO